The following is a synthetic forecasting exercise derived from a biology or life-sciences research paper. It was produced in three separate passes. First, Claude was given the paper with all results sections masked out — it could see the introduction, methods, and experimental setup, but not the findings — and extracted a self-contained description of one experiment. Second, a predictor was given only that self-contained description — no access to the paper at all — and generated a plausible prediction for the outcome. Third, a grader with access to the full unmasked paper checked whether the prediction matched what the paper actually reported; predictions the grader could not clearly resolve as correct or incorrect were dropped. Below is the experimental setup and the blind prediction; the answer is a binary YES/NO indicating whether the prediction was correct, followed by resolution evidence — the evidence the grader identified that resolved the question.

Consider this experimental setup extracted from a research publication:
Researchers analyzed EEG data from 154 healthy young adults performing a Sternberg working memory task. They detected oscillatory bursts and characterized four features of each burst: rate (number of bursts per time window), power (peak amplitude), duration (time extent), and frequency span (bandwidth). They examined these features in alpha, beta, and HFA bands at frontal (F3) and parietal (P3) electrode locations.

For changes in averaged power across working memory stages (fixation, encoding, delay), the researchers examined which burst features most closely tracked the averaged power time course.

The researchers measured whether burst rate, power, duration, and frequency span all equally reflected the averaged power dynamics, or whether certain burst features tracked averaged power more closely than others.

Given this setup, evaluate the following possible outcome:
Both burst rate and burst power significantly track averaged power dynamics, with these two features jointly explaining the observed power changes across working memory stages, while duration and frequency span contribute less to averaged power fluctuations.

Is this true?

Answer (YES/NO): NO